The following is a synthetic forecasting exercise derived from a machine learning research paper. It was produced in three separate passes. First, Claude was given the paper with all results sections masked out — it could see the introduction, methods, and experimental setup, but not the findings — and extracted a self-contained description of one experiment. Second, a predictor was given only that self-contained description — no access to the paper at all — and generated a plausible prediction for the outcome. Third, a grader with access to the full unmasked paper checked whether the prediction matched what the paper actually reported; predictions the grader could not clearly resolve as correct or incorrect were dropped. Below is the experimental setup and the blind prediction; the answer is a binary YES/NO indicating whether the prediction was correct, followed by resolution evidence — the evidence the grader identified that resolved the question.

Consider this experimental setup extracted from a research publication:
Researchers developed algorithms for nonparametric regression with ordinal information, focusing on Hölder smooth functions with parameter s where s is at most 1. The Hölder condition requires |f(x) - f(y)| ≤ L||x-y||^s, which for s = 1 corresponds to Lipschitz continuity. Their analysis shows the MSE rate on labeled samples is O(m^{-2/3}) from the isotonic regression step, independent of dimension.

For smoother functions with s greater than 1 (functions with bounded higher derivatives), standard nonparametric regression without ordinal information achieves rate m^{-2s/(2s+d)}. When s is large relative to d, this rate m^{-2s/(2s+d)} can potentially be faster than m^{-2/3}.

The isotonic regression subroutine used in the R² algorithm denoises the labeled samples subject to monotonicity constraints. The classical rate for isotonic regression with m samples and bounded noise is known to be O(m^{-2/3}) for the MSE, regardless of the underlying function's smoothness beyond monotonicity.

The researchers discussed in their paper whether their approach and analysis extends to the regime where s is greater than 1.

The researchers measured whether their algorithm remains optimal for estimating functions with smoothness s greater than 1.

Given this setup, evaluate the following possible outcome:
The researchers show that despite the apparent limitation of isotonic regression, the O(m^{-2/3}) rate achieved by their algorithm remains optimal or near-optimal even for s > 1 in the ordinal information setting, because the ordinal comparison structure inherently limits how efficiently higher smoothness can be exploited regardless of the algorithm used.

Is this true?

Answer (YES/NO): NO